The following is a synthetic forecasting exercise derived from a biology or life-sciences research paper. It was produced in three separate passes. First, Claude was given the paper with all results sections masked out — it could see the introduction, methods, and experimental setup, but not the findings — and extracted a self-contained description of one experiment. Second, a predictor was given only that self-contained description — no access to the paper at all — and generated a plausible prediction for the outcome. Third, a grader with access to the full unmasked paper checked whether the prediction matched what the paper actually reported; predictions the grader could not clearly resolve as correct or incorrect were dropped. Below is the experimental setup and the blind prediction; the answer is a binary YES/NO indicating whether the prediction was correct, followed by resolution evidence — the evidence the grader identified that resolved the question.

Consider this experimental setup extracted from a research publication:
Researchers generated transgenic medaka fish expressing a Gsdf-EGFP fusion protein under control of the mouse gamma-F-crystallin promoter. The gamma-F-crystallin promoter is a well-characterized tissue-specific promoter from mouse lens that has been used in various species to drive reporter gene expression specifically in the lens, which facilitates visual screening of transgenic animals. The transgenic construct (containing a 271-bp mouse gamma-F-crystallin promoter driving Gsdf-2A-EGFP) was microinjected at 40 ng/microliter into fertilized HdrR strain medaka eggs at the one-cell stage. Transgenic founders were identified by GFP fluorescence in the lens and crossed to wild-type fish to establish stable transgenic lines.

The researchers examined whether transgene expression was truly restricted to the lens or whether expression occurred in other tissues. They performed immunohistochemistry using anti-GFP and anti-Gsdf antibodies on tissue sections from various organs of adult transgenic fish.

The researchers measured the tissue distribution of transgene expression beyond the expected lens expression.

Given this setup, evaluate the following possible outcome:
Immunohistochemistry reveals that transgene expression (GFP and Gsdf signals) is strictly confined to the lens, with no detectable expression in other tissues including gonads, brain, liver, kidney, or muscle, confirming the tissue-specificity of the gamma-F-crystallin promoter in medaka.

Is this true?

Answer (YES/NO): NO